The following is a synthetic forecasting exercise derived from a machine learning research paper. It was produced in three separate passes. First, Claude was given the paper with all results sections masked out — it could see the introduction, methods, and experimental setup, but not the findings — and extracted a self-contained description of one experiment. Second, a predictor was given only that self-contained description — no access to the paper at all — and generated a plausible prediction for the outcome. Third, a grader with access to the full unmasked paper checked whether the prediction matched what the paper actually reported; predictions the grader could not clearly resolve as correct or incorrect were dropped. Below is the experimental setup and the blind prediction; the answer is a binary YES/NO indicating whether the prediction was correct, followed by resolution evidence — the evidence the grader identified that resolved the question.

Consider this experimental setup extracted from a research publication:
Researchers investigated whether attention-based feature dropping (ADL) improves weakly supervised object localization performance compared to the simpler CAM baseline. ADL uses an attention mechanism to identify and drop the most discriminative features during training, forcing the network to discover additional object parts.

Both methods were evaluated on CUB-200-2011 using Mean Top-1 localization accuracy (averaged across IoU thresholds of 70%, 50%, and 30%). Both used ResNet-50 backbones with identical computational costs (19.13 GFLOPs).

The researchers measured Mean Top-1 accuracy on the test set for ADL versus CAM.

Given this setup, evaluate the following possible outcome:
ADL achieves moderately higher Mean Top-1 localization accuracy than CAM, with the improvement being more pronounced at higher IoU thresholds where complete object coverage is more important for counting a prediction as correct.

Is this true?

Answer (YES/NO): NO